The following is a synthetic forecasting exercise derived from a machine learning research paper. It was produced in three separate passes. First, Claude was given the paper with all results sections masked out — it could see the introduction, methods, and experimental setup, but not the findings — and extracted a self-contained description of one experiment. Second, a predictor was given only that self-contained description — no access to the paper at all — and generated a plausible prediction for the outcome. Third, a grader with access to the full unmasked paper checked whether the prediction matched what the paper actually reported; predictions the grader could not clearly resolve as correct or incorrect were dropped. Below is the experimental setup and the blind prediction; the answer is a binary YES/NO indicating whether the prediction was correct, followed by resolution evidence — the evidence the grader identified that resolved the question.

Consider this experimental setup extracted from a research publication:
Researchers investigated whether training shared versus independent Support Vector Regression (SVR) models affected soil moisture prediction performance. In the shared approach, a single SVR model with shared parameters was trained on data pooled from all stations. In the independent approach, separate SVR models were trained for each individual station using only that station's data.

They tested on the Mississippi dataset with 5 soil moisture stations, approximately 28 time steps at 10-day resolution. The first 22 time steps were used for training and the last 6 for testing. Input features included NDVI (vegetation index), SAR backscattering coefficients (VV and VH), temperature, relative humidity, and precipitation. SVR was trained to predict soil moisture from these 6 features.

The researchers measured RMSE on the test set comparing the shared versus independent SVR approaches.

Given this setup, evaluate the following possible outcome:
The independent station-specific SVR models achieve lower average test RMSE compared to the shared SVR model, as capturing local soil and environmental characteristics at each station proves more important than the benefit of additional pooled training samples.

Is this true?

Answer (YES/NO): YES